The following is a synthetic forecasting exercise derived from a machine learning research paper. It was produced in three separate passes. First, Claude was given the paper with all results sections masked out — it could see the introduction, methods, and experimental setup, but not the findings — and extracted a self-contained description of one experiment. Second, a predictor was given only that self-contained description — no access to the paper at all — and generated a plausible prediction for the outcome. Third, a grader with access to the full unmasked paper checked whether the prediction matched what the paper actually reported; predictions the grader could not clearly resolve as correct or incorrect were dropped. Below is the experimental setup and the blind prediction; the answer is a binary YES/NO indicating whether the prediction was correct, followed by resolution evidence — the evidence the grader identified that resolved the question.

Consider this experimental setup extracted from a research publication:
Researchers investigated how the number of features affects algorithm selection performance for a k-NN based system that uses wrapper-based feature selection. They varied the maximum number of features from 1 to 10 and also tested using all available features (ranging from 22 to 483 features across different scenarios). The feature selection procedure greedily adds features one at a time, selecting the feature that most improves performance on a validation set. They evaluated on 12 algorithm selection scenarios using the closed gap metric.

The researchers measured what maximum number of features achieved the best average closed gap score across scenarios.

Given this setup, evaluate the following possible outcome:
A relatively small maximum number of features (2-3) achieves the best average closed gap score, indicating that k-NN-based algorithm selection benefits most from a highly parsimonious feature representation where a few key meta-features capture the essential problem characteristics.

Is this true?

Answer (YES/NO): NO